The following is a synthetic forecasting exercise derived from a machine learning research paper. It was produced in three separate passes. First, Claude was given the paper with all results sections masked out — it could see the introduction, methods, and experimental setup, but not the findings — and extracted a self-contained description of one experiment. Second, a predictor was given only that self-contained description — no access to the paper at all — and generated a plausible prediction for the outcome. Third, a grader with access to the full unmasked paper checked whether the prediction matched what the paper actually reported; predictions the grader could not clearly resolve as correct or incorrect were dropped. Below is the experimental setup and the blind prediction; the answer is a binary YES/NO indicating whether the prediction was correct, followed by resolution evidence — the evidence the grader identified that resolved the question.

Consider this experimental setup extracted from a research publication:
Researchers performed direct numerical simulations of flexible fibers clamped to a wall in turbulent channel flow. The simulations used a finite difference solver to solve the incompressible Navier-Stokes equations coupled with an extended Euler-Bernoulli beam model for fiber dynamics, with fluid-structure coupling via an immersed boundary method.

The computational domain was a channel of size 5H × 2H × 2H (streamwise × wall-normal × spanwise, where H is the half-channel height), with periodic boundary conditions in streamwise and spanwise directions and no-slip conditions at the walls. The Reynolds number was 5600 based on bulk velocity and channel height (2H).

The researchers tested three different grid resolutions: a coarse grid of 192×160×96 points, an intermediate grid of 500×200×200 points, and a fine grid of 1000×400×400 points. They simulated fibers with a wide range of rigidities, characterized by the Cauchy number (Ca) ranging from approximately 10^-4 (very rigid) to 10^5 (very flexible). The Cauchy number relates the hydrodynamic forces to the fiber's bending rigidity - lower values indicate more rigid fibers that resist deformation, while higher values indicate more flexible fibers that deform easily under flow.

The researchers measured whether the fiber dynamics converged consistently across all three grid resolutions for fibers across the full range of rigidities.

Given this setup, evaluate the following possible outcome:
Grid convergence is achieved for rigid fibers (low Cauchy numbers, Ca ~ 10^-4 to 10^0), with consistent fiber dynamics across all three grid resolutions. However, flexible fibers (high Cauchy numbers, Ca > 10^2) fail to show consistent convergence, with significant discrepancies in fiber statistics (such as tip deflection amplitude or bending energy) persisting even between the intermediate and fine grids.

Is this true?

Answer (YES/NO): NO